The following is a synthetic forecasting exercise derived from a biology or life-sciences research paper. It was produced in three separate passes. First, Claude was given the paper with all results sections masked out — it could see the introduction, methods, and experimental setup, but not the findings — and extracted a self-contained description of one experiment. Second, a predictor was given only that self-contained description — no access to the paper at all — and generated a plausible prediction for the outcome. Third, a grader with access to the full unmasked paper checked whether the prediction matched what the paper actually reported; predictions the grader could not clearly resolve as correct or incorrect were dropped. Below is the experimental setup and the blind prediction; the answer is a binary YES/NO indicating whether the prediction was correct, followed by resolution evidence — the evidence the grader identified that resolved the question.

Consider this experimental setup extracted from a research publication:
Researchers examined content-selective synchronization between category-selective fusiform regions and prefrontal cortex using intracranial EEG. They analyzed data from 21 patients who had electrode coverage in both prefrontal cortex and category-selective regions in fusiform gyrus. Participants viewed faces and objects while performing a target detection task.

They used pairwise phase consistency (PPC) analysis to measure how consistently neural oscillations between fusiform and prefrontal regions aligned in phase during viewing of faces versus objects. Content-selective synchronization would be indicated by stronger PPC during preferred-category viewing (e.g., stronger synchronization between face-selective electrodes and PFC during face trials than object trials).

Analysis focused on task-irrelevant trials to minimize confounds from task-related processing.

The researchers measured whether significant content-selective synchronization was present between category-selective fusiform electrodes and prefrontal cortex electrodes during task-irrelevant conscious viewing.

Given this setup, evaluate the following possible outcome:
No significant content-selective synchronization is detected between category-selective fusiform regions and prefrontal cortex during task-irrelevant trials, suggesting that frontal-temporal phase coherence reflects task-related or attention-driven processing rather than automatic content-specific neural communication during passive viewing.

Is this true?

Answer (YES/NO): YES